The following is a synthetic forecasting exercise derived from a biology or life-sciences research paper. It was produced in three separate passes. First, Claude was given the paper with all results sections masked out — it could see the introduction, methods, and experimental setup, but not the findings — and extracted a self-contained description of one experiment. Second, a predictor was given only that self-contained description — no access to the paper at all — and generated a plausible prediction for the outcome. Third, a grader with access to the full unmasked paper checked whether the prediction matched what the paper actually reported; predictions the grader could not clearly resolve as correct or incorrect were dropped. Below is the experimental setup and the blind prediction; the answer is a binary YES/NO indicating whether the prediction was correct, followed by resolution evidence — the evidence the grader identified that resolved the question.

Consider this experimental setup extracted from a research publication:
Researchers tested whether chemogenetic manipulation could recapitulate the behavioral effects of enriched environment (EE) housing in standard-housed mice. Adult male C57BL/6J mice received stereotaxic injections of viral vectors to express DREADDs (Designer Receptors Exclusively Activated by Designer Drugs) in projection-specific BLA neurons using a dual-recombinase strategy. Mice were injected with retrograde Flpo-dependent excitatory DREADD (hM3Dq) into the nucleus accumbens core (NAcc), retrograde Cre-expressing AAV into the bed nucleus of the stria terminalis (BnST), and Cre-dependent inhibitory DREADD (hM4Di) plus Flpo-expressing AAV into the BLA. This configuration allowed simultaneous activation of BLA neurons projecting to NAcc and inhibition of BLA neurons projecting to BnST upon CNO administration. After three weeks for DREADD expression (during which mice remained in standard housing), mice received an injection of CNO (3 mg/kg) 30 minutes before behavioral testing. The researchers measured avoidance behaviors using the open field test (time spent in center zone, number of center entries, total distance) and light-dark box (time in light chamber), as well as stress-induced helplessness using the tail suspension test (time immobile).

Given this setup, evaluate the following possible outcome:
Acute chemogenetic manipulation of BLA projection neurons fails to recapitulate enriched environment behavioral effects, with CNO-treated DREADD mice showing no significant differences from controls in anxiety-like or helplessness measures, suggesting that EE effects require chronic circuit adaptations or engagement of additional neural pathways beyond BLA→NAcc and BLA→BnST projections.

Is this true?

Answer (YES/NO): NO